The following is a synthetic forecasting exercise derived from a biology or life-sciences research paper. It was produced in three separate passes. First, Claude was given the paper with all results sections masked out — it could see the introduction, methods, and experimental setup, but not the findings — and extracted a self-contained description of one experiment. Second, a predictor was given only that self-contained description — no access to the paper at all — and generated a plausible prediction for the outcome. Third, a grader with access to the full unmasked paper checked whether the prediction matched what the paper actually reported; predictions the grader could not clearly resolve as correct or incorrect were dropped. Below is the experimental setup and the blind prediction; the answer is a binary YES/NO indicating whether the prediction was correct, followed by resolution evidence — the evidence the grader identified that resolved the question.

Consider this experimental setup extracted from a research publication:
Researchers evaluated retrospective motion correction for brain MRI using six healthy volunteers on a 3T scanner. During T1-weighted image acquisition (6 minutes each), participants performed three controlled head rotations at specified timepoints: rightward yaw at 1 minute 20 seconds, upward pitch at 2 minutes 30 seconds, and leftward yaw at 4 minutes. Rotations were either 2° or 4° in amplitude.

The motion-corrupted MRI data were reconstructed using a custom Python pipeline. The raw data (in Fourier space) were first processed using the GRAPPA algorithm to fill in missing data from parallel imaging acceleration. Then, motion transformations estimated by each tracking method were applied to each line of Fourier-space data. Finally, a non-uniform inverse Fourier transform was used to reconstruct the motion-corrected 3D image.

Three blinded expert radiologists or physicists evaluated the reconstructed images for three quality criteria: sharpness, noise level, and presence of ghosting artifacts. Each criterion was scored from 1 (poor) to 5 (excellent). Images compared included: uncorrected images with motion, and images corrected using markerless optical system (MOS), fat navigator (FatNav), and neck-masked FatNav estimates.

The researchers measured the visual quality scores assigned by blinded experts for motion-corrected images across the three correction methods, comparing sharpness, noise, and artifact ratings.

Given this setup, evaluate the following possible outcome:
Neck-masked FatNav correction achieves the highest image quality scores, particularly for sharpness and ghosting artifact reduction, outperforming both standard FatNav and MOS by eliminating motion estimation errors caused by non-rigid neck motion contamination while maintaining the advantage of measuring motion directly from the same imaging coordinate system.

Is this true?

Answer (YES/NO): NO